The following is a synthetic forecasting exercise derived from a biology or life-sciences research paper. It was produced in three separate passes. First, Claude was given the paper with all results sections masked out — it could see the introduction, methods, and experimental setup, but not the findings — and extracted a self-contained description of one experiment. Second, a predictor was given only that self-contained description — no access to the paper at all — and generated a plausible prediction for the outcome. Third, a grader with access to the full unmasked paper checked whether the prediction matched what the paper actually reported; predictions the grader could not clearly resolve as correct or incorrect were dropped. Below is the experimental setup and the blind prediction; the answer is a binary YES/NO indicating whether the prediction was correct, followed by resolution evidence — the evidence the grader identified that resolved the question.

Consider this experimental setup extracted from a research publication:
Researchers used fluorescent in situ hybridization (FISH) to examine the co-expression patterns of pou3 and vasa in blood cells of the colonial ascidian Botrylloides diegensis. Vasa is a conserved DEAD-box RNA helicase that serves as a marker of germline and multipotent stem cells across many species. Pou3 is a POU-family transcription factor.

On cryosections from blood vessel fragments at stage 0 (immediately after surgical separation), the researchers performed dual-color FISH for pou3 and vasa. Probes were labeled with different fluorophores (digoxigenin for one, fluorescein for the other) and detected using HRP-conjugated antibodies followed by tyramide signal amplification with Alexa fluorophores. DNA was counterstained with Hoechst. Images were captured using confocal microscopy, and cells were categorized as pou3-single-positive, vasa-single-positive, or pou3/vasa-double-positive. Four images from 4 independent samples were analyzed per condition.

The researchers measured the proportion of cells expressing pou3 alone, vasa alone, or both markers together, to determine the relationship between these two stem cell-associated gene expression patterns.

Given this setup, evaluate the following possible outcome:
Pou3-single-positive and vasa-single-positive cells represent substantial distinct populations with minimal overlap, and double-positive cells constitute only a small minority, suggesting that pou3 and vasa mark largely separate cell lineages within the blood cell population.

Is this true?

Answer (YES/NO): NO